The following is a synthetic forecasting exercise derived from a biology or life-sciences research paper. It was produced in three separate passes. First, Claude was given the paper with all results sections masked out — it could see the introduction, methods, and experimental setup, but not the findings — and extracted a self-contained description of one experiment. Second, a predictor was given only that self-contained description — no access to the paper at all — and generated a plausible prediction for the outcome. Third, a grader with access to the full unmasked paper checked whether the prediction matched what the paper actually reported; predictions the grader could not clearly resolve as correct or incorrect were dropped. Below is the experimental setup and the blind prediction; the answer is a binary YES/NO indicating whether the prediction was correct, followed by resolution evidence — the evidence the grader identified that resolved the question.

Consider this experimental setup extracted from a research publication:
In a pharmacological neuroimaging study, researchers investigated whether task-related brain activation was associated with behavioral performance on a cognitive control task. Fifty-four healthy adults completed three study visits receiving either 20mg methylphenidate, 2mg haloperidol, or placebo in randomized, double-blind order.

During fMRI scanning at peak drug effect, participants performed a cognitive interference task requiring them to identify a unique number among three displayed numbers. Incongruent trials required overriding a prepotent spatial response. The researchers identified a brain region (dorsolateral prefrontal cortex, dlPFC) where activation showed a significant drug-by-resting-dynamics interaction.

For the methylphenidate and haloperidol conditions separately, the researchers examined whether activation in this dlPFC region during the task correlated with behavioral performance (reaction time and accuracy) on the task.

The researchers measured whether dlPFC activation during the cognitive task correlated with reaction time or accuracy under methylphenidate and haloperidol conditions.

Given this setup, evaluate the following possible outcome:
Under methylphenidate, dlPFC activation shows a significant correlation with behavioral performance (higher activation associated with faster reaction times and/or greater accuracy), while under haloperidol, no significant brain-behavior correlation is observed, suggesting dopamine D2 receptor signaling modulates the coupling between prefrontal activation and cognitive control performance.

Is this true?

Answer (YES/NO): NO